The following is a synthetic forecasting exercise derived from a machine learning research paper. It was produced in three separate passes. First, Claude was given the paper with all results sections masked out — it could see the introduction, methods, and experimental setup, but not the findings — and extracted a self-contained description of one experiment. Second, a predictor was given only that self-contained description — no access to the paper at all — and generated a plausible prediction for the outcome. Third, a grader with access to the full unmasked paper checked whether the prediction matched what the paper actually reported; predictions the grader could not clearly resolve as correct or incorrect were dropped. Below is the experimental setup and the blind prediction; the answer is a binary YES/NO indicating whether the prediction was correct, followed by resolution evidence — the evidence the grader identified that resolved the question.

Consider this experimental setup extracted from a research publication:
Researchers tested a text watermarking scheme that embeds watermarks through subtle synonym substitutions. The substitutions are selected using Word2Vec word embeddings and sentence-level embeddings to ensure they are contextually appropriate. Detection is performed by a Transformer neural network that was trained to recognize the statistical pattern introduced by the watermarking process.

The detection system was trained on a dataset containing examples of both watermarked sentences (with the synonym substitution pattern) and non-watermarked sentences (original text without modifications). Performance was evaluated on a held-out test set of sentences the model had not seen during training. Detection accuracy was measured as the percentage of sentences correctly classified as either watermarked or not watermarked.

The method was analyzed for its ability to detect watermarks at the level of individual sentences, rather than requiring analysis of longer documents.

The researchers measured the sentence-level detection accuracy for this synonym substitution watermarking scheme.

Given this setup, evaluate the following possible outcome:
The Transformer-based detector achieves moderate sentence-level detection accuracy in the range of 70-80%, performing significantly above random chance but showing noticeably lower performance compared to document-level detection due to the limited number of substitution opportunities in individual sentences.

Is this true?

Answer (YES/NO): NO